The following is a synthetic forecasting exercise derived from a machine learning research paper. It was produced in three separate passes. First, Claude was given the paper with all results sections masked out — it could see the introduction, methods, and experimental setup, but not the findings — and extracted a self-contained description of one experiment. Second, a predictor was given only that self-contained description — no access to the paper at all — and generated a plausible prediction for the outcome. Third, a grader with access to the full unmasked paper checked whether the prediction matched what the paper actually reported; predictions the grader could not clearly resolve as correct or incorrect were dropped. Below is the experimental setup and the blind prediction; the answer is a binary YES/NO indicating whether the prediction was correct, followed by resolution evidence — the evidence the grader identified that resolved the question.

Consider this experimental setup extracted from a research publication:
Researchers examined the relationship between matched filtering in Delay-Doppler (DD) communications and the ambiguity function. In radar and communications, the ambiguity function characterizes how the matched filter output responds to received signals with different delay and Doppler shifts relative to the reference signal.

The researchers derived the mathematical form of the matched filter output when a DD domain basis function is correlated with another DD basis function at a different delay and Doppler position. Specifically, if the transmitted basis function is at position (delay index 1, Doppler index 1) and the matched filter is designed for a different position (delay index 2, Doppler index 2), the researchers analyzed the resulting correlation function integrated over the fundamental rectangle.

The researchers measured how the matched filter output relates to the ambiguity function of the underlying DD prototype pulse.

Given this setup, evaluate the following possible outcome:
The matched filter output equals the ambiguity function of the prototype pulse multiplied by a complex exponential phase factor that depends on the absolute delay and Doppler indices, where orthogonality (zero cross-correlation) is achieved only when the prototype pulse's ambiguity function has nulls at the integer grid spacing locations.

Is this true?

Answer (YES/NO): NO